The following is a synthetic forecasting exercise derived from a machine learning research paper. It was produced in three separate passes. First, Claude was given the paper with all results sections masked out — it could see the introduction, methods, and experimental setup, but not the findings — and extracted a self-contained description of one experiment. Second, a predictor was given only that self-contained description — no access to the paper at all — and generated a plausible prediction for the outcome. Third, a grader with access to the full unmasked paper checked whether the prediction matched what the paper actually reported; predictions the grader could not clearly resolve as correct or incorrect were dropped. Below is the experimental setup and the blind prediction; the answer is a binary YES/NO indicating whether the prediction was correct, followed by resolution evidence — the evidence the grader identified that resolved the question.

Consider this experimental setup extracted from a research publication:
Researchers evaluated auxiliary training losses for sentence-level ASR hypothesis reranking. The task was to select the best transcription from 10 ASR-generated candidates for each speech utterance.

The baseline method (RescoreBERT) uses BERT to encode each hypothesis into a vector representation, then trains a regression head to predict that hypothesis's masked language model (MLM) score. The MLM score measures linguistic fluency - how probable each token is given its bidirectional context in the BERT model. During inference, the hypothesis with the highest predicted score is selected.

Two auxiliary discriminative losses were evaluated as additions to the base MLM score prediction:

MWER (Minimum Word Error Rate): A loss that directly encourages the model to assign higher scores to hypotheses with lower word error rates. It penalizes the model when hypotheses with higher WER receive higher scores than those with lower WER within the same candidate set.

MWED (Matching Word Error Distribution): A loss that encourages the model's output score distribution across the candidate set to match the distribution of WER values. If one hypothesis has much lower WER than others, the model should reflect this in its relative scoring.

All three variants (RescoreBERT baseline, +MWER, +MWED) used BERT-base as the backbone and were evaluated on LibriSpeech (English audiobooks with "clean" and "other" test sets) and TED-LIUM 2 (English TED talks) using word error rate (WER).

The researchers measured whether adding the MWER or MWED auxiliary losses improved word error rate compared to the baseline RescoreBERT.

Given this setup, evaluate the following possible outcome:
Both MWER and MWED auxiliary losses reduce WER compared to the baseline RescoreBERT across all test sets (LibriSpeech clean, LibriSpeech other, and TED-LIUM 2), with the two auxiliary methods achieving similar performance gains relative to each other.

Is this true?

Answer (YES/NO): NO